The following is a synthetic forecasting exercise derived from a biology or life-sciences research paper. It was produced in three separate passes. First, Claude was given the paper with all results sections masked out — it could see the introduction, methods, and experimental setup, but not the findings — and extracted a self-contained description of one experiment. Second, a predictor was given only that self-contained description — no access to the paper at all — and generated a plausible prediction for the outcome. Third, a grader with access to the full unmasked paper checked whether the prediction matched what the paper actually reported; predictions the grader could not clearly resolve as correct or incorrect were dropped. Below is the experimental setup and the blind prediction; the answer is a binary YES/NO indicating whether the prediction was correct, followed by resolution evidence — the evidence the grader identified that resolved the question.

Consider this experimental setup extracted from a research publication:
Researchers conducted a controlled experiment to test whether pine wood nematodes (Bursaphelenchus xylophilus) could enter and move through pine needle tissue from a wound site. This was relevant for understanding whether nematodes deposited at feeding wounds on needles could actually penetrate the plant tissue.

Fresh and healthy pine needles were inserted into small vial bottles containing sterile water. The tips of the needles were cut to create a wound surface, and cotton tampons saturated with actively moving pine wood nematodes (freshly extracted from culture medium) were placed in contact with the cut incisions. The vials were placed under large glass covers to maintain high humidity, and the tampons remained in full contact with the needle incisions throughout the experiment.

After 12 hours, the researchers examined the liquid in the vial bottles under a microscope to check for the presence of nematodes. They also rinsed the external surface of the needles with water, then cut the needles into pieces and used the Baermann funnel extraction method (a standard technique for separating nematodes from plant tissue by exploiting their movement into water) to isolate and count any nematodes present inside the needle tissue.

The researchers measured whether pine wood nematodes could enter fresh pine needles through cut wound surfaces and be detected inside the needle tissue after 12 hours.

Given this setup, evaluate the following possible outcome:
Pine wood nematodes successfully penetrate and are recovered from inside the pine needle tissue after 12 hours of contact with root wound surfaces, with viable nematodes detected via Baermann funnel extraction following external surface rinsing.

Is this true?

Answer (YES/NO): YES